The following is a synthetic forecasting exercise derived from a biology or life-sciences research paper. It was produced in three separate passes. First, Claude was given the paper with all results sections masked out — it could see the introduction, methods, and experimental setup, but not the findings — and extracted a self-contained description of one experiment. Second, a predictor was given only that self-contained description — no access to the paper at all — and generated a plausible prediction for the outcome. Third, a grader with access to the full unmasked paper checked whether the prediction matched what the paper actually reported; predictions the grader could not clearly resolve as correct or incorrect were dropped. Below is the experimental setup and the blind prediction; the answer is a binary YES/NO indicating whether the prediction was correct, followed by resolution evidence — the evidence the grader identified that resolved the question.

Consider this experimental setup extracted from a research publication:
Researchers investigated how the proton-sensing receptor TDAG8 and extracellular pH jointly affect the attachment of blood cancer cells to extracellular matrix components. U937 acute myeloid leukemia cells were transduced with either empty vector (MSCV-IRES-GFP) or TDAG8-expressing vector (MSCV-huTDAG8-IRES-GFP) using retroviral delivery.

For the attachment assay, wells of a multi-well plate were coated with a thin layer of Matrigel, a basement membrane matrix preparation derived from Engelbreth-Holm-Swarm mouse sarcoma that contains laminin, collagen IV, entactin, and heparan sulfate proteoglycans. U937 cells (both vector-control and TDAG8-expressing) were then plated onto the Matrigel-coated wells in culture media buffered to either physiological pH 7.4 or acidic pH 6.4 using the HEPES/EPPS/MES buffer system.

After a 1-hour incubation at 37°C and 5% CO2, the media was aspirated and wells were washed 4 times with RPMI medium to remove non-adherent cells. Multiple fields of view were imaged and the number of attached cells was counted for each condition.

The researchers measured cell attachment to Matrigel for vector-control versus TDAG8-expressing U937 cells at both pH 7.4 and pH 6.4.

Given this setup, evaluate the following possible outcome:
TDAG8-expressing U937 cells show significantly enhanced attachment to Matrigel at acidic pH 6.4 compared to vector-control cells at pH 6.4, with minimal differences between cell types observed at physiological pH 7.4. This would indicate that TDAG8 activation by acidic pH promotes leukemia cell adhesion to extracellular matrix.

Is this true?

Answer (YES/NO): NO